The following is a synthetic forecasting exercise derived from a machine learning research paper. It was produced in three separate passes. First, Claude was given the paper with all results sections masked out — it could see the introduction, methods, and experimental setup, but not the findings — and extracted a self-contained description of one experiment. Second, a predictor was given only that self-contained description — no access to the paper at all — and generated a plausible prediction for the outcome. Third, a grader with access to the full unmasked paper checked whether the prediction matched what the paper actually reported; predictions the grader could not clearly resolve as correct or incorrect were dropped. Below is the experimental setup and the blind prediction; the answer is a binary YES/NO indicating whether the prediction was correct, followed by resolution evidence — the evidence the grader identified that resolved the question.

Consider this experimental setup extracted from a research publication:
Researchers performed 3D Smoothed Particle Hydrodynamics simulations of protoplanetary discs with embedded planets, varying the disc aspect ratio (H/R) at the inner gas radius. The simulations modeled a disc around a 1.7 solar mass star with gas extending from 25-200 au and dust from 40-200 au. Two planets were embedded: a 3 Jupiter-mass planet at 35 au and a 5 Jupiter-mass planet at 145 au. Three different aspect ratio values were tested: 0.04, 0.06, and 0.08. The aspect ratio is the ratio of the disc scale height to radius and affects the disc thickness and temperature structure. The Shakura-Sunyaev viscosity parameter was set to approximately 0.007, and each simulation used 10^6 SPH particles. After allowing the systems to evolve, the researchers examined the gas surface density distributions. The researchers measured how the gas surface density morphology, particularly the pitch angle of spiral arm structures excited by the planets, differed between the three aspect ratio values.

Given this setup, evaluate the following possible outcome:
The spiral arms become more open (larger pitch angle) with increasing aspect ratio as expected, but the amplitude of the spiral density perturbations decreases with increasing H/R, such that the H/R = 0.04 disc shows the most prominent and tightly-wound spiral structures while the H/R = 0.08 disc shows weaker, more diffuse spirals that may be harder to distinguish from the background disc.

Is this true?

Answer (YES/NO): YES